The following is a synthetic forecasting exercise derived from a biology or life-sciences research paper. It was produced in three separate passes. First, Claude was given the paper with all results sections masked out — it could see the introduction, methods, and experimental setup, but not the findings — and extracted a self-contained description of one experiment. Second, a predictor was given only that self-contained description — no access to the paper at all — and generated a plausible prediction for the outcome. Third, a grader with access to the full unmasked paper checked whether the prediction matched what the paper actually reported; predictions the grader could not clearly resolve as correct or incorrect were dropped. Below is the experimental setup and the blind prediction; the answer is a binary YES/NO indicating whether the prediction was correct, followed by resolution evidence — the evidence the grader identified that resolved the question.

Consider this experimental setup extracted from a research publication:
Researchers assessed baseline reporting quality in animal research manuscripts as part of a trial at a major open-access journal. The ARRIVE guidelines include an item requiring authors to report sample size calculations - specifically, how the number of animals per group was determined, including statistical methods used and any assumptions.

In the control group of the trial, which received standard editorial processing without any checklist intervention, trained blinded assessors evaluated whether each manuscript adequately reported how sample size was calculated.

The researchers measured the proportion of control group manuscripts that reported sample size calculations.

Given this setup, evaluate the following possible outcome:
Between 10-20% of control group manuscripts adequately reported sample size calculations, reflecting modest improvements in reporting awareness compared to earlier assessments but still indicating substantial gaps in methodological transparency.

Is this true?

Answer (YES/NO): NO